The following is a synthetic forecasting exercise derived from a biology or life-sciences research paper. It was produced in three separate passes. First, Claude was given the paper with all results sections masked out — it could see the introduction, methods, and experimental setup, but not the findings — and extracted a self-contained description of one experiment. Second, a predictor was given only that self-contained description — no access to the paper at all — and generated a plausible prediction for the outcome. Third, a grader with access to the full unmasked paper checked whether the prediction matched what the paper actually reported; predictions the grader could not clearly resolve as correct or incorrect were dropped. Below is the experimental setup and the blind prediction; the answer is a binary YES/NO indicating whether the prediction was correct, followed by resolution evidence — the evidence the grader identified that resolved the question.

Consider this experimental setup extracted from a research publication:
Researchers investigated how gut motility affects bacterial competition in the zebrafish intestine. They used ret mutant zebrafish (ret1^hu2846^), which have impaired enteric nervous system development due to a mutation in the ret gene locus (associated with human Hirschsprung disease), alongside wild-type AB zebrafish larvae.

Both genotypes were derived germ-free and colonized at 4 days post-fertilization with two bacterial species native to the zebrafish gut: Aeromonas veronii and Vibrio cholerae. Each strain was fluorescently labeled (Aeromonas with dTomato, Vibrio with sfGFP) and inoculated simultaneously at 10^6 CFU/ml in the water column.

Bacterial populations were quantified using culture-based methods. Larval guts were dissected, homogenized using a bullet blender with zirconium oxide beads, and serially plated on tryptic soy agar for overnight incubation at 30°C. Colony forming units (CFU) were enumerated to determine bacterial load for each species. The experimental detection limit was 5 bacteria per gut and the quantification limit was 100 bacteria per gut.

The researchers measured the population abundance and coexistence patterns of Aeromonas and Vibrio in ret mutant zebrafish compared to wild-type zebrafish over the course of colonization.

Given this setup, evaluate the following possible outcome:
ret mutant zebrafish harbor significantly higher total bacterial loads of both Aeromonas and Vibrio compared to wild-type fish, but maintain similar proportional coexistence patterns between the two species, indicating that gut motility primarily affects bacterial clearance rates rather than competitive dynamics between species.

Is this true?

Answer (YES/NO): NO